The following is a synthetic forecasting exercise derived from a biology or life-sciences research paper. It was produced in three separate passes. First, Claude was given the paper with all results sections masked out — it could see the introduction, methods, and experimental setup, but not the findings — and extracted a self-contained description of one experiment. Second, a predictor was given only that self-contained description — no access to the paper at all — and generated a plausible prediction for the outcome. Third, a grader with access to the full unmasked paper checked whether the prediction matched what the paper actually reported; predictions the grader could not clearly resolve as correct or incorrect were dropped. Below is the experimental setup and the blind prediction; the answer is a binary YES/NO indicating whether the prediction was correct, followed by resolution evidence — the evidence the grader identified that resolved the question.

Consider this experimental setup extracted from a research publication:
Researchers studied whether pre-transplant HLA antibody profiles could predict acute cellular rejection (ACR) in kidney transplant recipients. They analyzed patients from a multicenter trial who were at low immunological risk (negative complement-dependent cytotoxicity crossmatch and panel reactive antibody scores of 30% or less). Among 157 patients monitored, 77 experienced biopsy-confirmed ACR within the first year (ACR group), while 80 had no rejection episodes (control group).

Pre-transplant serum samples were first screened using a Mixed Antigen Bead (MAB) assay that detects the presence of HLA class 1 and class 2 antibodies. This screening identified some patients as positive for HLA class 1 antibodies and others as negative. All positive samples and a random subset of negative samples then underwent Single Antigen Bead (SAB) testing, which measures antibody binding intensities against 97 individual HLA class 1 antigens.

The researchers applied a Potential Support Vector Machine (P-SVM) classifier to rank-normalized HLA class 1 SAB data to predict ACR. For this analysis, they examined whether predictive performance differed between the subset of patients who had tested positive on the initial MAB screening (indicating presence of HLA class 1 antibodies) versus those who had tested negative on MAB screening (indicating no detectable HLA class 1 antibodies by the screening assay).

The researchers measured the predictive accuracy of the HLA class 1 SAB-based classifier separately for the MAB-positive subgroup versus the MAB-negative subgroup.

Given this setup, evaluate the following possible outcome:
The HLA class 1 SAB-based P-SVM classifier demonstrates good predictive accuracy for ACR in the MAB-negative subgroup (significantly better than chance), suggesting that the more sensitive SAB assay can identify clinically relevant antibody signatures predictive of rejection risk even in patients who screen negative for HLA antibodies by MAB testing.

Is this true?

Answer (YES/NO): YES